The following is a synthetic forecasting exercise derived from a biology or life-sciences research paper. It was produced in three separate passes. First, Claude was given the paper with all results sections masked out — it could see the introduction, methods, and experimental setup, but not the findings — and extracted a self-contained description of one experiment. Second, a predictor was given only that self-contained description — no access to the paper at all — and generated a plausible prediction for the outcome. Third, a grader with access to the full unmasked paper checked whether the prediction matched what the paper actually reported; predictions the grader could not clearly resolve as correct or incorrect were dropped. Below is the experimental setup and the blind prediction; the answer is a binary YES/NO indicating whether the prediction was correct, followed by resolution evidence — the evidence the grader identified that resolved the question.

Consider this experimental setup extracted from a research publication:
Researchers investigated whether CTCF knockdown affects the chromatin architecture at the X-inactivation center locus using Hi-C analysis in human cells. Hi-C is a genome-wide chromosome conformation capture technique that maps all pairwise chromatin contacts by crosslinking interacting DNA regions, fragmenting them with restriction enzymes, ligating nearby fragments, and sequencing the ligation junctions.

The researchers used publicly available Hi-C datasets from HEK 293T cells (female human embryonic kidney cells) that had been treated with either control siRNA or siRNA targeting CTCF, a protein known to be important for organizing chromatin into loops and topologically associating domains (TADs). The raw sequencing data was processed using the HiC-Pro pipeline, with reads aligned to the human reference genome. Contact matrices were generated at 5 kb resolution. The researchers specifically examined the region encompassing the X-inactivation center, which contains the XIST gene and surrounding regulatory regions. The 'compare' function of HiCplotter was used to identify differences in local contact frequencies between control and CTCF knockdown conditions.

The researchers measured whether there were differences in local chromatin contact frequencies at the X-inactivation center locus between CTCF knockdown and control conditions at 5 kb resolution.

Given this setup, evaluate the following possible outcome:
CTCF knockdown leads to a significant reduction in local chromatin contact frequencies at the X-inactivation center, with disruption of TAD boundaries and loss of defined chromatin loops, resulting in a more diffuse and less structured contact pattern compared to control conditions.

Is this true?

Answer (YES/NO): NO